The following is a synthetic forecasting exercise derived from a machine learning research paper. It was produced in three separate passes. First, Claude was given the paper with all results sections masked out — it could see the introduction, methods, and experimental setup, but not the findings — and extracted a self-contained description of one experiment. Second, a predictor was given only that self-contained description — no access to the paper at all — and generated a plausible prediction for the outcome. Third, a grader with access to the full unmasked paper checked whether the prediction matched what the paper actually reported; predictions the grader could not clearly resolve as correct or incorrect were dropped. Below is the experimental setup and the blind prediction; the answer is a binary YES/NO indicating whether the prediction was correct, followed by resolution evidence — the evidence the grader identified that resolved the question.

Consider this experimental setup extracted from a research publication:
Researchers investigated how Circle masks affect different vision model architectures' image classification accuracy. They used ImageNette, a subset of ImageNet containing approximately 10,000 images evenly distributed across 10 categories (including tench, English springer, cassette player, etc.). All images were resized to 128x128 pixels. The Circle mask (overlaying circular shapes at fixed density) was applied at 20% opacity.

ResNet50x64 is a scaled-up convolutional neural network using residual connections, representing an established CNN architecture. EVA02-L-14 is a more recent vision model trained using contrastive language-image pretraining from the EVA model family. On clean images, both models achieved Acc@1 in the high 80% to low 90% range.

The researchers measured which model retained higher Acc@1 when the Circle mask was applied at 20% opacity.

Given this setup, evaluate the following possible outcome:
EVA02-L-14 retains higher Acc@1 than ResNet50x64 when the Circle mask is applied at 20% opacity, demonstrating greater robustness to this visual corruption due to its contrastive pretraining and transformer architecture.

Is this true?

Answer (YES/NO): YES